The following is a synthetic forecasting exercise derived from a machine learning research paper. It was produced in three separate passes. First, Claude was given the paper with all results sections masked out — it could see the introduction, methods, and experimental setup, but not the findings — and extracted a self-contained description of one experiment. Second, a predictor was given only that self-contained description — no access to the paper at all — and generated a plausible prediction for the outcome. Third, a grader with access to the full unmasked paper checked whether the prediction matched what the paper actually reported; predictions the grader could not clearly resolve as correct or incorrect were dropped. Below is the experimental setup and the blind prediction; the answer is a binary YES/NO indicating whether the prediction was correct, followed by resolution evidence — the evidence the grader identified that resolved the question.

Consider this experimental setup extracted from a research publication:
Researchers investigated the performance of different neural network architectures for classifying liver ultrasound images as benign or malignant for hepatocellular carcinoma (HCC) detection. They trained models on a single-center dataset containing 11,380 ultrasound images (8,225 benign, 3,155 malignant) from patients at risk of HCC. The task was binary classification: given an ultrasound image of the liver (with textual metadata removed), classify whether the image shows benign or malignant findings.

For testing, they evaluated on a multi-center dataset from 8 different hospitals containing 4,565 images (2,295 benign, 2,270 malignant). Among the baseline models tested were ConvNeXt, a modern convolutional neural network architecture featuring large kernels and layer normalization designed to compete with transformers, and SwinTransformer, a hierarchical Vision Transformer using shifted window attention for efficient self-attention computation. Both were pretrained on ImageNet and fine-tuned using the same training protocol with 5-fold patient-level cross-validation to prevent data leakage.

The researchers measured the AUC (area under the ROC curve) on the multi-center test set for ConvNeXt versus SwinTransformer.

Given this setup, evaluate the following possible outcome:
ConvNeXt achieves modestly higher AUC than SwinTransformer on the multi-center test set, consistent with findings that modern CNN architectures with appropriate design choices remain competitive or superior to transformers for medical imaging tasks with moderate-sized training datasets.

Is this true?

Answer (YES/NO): YES